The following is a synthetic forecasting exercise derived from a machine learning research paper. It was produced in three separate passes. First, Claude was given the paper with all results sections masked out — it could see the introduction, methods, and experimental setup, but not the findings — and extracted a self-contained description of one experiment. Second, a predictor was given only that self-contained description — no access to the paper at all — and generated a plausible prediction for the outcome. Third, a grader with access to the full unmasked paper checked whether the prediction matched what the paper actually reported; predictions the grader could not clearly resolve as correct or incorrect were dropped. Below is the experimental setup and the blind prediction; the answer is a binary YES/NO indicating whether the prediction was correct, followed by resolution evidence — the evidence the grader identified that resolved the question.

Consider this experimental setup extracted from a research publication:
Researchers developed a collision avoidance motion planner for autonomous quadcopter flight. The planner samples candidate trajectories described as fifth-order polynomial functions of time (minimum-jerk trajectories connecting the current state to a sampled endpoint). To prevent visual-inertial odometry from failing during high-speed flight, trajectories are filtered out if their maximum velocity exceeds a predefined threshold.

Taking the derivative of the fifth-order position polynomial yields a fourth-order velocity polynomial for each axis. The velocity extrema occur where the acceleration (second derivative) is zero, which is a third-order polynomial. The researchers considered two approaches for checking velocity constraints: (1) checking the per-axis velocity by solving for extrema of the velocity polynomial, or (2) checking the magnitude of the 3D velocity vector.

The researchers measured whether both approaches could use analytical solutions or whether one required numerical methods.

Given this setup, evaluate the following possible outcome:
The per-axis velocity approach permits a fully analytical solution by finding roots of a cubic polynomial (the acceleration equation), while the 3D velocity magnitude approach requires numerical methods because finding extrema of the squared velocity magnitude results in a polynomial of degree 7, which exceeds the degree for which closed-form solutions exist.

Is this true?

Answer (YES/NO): YES